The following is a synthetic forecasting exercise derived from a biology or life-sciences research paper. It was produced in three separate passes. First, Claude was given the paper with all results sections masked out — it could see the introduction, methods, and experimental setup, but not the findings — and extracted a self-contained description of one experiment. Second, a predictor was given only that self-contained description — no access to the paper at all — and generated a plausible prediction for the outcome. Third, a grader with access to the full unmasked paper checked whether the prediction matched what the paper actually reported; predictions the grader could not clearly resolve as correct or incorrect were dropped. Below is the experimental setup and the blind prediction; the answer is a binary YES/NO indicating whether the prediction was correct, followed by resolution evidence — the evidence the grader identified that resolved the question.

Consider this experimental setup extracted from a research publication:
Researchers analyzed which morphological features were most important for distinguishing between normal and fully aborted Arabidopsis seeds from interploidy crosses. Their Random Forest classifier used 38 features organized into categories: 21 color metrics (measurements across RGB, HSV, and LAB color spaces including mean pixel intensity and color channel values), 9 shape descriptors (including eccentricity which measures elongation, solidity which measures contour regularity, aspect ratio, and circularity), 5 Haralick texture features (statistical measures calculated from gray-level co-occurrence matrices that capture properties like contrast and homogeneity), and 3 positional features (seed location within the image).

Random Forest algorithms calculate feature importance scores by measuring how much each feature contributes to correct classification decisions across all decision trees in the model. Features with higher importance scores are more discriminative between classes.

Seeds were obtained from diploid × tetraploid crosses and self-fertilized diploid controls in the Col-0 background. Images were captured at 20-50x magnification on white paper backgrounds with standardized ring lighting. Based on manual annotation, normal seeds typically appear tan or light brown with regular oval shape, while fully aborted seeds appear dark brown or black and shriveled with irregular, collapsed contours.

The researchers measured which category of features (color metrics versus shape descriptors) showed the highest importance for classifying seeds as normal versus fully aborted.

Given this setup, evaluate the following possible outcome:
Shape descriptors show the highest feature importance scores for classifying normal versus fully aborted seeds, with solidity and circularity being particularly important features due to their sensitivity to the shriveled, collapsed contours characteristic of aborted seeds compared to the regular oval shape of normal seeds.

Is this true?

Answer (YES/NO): NO